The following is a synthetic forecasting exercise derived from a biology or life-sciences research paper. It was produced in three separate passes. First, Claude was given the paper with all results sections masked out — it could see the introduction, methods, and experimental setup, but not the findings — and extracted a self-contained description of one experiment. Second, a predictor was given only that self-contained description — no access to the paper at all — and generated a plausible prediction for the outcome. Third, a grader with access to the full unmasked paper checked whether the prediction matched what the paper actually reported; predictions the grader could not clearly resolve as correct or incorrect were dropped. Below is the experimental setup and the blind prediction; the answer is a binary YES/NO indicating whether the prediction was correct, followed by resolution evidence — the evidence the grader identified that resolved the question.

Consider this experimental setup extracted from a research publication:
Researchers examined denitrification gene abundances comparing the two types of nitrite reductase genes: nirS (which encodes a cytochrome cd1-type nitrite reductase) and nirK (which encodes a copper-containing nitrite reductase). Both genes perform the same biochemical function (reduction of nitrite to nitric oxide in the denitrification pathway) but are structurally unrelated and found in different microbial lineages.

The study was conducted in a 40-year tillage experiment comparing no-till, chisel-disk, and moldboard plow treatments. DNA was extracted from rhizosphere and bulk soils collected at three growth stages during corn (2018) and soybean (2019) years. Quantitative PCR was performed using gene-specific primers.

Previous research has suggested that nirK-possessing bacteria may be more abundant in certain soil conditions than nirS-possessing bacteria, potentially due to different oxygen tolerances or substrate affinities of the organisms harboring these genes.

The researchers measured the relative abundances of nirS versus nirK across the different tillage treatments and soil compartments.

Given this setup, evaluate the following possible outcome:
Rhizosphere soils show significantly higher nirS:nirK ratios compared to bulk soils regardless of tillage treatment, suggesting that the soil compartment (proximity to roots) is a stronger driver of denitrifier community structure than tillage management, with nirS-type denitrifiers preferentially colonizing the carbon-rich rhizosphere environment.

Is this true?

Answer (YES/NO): NO